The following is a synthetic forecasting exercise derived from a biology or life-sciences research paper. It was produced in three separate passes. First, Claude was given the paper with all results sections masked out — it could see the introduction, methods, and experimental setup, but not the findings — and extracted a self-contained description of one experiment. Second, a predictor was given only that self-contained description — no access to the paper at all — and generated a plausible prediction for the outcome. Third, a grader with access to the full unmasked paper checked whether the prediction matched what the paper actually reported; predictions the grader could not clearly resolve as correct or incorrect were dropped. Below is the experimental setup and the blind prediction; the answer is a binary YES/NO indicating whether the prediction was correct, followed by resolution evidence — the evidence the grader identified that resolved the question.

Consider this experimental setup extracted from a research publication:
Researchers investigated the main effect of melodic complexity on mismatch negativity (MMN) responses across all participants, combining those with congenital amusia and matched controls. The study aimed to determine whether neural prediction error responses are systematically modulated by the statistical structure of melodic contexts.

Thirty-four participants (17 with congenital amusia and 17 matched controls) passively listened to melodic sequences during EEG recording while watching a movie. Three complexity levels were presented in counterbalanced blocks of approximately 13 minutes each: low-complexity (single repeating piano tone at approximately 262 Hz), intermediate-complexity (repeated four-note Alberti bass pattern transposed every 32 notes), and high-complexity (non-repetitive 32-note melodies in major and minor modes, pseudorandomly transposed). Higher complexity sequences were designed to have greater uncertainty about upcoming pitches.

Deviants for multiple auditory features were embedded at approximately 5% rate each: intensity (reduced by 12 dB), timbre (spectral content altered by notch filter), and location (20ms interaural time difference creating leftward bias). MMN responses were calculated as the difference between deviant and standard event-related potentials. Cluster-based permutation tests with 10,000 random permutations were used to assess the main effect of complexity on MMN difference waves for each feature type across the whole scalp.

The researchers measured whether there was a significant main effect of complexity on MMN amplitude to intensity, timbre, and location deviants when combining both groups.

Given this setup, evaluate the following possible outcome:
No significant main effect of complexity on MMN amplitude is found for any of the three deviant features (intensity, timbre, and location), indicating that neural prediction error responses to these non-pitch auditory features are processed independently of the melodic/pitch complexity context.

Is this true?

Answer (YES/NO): NO